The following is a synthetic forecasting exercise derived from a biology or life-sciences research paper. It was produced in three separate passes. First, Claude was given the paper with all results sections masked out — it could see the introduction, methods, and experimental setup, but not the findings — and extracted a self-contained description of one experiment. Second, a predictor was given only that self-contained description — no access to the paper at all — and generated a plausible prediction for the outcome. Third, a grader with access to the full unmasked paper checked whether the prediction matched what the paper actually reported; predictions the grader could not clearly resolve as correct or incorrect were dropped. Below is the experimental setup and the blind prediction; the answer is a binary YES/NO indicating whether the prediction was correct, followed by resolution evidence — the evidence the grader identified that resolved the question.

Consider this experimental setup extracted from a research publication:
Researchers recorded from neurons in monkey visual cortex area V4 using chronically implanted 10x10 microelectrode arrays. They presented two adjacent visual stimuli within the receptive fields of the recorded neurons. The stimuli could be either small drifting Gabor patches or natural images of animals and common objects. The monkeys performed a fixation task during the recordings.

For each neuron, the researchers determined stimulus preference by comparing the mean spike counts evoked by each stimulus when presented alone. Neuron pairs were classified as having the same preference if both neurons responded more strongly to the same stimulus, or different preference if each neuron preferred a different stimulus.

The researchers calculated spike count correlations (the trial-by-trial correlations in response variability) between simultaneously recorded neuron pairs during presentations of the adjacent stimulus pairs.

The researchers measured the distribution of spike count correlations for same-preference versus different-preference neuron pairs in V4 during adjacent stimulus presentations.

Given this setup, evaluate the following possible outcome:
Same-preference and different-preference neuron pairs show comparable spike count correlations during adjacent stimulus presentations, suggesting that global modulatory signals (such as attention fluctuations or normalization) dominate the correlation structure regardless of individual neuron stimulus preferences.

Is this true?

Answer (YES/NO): NO